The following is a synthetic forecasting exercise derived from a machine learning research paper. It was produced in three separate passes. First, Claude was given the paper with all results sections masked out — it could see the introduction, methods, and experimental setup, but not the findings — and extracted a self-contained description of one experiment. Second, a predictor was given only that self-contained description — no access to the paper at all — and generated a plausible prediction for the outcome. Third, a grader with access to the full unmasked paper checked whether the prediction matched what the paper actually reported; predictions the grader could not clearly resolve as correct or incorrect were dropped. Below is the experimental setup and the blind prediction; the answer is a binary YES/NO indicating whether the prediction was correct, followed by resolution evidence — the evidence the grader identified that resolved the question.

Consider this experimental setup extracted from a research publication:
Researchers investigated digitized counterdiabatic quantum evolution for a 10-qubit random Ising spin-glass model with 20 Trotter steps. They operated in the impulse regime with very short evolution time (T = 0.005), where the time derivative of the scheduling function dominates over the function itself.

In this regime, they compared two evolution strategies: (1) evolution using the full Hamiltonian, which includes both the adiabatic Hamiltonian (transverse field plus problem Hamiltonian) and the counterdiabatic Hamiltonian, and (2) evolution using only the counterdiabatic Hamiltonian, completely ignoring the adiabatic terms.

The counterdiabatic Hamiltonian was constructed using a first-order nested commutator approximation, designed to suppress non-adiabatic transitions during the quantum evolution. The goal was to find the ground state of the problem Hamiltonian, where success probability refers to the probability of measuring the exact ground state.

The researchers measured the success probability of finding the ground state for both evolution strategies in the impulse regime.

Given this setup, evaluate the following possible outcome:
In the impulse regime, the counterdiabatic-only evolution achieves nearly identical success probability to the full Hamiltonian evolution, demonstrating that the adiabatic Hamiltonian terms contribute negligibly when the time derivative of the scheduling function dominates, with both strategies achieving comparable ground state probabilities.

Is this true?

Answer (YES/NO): YES